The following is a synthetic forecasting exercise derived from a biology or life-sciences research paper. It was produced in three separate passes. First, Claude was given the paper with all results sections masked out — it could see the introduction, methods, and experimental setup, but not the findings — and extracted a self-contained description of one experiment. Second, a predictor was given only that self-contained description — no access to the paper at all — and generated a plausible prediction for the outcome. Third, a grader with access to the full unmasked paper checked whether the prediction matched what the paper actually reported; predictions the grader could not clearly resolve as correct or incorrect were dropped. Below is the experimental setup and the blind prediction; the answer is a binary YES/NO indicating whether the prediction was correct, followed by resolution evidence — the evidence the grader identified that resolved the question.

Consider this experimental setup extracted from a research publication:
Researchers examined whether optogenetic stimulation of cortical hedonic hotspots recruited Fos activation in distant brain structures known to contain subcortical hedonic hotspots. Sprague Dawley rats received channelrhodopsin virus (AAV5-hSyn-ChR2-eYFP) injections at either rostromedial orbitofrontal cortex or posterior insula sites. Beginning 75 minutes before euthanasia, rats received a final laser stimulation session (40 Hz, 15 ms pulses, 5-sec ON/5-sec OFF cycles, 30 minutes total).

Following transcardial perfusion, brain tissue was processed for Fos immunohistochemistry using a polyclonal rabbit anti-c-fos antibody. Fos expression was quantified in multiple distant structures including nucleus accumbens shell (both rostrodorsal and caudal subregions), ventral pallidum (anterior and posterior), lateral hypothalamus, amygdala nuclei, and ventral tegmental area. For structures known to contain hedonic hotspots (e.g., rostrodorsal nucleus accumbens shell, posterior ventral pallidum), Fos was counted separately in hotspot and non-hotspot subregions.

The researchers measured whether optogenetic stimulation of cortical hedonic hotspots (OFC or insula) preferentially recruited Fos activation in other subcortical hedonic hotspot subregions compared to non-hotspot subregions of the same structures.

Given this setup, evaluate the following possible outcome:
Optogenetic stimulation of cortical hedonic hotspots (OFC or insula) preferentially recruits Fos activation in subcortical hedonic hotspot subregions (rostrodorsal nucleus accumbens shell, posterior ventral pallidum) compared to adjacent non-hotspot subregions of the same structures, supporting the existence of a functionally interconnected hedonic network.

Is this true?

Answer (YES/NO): YES